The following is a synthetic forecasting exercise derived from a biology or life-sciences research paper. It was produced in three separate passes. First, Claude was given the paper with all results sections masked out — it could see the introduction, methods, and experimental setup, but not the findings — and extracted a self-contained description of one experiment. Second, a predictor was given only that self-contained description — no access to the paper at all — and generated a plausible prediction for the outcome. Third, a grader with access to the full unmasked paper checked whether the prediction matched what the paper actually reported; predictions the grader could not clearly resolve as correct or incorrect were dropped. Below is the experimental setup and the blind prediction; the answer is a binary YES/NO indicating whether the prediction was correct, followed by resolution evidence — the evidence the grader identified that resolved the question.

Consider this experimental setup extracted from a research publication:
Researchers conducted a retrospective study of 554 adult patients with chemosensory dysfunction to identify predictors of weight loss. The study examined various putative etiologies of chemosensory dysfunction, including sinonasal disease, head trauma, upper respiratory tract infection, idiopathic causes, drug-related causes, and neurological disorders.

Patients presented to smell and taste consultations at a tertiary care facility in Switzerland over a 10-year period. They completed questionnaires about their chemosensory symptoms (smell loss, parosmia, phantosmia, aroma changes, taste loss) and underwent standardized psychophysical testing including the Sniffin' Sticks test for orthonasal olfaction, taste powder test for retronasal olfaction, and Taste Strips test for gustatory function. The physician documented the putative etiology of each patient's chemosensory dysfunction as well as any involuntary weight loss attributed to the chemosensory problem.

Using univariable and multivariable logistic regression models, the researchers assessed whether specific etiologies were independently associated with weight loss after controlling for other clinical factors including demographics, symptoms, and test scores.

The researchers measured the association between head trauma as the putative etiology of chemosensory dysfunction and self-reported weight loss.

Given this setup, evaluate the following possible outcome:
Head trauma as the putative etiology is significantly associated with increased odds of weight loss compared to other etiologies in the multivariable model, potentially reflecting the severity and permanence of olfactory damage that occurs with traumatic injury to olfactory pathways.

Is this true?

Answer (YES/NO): YES